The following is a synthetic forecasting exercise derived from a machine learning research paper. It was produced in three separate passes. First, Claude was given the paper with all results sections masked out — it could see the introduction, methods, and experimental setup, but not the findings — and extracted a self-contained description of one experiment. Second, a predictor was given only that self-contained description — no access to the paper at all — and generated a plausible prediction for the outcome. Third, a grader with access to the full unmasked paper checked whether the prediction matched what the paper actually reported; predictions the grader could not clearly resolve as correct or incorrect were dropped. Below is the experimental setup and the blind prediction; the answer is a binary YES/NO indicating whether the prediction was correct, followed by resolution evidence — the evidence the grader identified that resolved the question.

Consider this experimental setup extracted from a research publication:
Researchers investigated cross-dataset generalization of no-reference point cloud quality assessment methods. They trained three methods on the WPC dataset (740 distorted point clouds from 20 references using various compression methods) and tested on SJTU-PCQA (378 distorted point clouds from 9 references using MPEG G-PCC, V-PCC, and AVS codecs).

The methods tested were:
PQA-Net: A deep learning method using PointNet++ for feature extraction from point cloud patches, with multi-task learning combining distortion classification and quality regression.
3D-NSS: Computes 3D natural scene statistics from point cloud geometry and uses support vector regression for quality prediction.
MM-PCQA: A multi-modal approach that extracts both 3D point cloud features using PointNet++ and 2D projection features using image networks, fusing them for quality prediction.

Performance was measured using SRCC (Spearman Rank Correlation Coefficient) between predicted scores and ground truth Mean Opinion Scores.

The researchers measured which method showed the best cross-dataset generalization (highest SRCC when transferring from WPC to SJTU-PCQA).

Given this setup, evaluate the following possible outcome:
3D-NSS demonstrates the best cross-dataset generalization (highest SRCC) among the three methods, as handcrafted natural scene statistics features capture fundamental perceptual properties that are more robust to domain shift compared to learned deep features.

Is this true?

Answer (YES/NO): NO